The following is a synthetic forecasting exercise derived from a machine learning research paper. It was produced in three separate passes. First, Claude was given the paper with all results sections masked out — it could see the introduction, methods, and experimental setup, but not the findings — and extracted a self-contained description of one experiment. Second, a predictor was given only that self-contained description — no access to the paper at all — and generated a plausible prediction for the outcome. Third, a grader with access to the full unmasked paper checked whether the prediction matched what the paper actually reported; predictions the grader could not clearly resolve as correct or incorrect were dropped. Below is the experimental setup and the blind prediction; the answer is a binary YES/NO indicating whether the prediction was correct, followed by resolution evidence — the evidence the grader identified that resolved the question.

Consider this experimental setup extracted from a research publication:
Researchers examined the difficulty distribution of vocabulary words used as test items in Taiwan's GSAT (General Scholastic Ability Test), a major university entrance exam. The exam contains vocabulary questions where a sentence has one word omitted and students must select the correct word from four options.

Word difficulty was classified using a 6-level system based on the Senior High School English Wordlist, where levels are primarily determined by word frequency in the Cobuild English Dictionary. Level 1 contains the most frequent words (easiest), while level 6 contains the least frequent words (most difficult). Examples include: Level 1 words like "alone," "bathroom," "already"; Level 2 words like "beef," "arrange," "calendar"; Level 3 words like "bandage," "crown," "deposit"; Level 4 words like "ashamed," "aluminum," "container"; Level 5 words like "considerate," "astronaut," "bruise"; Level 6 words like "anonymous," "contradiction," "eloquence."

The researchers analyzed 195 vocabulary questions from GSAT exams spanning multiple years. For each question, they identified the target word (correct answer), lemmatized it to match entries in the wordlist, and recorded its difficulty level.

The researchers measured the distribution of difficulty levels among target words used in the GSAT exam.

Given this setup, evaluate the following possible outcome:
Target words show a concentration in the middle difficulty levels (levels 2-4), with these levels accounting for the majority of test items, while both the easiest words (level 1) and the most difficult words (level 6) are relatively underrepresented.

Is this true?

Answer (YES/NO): NO